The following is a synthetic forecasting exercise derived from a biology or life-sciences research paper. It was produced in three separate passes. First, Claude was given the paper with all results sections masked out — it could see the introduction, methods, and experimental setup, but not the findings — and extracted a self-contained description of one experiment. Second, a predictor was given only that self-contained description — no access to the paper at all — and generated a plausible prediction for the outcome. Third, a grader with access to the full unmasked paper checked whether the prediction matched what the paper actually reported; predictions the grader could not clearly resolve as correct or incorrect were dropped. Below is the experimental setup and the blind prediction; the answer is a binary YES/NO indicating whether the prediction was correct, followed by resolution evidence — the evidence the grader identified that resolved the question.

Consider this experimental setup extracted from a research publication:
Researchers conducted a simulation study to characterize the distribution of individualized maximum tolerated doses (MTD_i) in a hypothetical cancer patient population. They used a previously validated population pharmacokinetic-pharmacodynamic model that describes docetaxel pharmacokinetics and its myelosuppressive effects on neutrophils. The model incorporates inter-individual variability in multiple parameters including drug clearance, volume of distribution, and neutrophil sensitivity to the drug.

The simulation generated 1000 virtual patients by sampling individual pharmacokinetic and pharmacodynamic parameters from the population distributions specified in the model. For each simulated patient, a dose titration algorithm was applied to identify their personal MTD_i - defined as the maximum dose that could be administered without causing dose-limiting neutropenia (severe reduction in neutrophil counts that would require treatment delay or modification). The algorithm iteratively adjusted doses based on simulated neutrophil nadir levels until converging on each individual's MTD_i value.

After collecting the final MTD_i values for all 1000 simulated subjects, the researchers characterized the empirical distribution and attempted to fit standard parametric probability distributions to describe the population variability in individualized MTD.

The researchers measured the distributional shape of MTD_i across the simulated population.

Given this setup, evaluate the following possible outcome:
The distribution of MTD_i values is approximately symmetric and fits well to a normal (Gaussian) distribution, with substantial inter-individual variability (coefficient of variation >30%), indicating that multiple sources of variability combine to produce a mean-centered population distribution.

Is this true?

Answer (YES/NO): NO